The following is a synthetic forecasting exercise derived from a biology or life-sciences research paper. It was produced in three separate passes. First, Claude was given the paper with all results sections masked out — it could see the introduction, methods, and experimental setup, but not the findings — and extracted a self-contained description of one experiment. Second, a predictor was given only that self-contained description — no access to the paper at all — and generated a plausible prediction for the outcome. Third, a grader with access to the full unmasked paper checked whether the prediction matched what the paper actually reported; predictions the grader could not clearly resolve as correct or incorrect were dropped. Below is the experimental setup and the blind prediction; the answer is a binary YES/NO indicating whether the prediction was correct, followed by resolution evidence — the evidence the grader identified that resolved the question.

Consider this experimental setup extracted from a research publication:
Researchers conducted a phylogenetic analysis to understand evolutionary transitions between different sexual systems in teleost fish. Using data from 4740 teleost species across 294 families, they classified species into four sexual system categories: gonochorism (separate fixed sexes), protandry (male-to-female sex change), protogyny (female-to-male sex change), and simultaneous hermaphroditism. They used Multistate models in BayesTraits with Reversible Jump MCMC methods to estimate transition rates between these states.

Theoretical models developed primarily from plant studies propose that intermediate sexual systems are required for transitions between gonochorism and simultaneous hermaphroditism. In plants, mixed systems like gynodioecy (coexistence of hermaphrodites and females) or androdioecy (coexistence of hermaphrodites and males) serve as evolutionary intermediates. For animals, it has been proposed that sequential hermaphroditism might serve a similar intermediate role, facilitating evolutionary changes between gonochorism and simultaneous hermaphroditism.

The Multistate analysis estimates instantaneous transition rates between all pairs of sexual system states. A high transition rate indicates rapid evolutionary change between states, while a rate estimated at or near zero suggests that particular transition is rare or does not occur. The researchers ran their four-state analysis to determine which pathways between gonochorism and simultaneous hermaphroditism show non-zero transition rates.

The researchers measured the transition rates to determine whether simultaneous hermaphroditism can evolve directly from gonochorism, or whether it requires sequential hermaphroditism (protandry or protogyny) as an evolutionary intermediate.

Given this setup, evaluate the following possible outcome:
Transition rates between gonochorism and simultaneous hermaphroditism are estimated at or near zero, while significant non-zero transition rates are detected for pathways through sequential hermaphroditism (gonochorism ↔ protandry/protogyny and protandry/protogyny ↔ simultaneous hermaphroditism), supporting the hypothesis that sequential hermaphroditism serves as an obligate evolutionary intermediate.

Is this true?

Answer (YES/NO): NO